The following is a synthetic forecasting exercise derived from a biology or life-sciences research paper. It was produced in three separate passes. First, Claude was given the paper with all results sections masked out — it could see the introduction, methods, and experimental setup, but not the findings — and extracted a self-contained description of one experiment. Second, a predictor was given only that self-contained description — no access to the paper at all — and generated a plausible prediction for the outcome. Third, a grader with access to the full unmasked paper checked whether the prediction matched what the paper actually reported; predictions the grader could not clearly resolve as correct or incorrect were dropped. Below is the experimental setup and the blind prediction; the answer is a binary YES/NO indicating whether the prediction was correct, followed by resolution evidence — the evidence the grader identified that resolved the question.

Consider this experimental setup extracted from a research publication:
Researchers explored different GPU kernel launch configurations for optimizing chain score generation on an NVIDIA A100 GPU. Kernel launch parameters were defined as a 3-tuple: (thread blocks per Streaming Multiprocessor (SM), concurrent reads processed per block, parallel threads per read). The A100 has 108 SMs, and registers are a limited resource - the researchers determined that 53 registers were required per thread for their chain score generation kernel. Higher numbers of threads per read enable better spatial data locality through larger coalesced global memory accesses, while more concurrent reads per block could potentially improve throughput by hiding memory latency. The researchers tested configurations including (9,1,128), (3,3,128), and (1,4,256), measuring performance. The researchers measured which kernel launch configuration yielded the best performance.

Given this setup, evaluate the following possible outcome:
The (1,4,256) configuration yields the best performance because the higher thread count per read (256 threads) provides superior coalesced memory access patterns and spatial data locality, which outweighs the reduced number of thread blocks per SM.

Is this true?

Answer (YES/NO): NO